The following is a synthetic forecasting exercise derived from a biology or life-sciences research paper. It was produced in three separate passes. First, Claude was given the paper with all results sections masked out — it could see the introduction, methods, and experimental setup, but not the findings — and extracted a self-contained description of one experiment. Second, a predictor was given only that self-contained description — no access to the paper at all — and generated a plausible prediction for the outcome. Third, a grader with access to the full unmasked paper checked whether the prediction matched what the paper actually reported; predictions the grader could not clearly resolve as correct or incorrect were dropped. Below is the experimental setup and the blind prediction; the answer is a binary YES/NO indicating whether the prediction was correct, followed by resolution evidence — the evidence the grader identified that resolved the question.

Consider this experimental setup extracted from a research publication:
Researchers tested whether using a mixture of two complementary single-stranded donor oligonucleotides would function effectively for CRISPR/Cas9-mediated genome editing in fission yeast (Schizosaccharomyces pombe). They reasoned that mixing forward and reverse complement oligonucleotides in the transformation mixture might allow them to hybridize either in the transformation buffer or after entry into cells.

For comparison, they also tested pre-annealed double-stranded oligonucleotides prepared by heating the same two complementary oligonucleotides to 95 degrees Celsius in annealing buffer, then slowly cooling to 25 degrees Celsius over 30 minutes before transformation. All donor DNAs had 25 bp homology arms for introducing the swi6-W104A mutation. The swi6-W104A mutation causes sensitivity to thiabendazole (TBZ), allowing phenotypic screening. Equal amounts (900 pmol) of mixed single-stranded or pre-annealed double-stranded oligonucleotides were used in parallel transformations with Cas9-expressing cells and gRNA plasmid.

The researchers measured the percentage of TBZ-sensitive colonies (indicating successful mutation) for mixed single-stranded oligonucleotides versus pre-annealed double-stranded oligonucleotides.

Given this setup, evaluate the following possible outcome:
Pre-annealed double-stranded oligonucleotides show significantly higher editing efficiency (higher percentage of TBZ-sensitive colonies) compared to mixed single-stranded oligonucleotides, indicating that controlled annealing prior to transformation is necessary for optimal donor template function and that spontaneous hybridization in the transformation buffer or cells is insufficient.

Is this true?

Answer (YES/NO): NO